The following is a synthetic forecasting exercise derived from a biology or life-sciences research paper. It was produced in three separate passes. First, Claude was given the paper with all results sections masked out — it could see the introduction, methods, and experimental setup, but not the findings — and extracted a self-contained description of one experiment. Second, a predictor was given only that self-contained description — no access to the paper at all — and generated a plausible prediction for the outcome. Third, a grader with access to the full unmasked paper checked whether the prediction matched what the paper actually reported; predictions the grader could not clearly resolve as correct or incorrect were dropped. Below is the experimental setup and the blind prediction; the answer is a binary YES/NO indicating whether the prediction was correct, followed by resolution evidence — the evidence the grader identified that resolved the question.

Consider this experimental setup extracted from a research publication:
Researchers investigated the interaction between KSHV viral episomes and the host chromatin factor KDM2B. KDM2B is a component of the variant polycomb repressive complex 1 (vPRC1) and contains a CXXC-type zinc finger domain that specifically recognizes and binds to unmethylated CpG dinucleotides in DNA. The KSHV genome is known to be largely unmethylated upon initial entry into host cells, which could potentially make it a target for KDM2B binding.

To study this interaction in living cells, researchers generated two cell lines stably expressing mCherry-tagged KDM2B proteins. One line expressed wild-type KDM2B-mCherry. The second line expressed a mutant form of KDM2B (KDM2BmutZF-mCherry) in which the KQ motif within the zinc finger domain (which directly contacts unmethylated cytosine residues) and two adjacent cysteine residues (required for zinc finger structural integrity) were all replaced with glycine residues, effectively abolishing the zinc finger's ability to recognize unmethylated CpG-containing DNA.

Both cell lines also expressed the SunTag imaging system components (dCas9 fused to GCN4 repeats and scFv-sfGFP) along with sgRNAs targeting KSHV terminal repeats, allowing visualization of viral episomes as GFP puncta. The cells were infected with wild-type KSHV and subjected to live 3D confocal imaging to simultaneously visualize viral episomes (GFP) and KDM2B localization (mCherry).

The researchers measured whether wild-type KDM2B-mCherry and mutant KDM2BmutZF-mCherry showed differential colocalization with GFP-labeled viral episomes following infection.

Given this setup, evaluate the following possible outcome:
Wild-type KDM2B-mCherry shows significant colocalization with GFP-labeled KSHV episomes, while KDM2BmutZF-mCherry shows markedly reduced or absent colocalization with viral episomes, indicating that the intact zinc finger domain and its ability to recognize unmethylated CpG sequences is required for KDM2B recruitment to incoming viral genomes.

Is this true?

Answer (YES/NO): YES